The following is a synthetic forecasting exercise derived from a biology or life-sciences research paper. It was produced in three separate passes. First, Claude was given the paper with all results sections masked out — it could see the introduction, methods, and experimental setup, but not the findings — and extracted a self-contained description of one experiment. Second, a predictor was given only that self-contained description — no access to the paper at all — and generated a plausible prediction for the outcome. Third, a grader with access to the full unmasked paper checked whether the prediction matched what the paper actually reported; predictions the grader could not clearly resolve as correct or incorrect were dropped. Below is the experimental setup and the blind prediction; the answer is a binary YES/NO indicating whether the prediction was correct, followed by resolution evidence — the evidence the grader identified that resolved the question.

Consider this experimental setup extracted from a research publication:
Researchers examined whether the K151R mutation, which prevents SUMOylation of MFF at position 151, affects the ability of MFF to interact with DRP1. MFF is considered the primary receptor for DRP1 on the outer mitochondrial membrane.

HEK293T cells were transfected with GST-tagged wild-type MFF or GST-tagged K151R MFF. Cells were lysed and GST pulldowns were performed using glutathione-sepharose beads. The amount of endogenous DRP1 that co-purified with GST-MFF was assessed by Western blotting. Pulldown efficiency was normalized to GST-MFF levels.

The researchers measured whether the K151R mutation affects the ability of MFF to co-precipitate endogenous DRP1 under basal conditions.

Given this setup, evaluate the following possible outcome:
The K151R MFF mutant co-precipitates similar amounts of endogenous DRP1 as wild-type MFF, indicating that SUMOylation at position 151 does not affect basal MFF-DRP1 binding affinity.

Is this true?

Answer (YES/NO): NO